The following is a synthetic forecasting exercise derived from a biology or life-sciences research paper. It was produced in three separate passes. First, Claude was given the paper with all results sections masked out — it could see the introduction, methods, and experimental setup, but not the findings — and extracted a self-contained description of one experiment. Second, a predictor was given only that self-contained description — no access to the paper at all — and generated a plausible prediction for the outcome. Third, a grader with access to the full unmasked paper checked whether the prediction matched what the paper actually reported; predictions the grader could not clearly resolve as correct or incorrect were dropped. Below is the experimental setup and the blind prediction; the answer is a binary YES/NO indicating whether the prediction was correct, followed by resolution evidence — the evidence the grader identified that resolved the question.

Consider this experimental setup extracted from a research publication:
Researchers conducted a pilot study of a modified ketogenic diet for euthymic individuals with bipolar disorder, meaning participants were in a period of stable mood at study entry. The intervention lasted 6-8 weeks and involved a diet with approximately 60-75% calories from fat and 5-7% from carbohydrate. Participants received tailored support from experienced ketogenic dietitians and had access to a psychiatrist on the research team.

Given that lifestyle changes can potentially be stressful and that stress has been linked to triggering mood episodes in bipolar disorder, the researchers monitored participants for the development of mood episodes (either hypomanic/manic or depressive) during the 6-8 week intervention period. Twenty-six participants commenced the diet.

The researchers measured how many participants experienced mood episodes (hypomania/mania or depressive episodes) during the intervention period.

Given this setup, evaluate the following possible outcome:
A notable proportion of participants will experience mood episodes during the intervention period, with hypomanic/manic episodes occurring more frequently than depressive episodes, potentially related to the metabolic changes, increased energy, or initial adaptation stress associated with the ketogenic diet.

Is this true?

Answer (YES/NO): NO